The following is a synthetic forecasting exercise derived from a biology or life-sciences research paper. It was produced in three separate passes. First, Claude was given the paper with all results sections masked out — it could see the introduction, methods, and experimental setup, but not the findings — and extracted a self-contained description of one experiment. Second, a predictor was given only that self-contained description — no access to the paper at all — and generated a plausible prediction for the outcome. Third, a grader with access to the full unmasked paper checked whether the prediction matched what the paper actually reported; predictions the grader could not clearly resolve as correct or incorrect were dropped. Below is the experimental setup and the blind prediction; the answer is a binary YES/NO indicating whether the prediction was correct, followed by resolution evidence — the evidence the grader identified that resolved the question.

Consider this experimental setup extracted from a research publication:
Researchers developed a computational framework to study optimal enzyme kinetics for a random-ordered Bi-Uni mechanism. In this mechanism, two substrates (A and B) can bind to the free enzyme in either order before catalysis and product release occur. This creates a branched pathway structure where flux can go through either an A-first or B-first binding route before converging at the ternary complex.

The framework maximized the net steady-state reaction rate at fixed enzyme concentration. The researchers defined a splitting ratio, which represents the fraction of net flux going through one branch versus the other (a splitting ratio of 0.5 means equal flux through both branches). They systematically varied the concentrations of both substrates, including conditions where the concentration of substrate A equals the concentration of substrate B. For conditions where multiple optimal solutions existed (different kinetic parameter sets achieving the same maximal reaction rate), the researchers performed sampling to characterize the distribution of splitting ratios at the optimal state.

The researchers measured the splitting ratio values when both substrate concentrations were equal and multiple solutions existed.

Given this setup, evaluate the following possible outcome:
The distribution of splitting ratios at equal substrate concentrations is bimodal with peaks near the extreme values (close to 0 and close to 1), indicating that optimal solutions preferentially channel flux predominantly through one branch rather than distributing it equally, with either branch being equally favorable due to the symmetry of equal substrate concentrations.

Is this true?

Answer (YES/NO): NO